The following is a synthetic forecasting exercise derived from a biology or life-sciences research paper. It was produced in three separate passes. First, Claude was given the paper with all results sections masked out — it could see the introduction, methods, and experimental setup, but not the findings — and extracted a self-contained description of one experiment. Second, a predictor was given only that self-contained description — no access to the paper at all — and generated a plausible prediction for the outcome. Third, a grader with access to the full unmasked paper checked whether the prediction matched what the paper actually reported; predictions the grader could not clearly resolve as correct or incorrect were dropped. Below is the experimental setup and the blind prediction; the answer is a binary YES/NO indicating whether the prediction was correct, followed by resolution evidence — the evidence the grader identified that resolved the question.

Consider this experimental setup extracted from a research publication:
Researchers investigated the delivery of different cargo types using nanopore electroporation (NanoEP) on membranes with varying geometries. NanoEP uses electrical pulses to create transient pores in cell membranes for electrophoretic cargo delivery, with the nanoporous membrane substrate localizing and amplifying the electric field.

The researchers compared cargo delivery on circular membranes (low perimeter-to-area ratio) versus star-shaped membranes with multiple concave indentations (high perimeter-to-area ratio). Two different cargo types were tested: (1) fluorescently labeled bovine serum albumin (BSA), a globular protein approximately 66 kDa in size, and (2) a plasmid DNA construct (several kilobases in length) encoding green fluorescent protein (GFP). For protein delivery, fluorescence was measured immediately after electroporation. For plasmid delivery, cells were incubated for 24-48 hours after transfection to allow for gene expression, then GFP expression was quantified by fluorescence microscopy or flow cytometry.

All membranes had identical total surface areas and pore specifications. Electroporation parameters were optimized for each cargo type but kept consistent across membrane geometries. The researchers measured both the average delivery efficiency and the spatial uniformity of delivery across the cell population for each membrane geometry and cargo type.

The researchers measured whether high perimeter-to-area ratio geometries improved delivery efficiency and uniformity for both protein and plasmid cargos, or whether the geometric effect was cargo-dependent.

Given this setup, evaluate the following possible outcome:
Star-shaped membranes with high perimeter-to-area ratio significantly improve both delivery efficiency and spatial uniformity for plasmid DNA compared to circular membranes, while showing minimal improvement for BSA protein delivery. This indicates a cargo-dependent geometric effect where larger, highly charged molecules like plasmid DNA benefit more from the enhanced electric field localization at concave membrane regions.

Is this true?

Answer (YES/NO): NO